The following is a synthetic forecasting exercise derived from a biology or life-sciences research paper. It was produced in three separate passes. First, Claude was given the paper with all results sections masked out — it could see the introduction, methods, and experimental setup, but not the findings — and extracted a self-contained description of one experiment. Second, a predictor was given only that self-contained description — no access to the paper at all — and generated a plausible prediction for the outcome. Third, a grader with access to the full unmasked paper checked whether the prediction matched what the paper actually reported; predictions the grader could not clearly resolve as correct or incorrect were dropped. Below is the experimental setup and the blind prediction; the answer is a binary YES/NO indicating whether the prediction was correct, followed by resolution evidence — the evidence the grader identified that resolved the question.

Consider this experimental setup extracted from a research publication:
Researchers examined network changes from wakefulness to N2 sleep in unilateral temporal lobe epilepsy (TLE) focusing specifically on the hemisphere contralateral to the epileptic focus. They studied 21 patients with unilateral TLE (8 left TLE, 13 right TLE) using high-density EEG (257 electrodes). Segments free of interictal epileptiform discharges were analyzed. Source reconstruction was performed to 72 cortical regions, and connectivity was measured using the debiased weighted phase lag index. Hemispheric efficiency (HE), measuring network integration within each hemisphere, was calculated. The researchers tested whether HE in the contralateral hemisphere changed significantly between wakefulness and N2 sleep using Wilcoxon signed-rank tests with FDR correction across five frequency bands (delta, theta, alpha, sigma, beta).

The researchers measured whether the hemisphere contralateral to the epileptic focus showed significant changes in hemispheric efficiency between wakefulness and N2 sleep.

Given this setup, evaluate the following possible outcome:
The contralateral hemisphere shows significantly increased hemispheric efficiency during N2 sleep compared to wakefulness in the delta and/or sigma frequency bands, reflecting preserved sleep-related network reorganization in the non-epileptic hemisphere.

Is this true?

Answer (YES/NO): NO